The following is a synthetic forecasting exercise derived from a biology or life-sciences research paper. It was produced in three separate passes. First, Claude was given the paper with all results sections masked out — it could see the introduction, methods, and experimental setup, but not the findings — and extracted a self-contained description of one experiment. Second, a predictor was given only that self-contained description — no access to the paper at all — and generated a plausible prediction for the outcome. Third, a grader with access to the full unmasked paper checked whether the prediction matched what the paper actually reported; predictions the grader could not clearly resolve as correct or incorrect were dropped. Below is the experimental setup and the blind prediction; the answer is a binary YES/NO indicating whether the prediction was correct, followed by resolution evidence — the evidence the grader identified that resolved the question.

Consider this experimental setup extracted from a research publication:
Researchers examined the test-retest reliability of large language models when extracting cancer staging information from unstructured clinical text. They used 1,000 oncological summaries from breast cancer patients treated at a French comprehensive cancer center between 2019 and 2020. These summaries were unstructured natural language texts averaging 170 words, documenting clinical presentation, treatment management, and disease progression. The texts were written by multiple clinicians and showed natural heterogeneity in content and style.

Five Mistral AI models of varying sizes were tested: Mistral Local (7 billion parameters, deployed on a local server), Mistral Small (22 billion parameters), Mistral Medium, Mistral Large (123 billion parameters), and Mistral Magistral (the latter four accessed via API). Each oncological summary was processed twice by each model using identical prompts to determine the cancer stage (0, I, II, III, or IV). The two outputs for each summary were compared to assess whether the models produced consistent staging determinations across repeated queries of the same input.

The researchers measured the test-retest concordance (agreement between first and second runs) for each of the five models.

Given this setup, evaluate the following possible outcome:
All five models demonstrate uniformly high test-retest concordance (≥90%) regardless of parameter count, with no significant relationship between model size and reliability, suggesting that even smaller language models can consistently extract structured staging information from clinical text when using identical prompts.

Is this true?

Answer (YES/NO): NO